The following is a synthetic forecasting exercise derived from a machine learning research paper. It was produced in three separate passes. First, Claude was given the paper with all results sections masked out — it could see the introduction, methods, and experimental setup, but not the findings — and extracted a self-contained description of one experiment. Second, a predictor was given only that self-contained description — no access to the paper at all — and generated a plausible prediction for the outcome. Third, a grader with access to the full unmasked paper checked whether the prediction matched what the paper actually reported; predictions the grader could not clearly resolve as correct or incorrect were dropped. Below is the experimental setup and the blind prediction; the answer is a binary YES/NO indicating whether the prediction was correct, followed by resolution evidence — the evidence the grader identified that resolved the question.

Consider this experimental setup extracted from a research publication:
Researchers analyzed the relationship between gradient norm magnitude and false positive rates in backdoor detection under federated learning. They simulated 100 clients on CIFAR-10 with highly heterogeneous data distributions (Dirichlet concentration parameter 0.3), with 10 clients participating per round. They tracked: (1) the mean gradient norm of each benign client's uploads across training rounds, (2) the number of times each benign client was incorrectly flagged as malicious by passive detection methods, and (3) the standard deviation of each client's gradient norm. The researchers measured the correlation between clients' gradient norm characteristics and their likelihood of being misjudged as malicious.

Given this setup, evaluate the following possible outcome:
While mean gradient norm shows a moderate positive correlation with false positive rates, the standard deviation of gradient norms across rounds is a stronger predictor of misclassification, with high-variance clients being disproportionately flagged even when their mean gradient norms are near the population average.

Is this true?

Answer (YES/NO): NO